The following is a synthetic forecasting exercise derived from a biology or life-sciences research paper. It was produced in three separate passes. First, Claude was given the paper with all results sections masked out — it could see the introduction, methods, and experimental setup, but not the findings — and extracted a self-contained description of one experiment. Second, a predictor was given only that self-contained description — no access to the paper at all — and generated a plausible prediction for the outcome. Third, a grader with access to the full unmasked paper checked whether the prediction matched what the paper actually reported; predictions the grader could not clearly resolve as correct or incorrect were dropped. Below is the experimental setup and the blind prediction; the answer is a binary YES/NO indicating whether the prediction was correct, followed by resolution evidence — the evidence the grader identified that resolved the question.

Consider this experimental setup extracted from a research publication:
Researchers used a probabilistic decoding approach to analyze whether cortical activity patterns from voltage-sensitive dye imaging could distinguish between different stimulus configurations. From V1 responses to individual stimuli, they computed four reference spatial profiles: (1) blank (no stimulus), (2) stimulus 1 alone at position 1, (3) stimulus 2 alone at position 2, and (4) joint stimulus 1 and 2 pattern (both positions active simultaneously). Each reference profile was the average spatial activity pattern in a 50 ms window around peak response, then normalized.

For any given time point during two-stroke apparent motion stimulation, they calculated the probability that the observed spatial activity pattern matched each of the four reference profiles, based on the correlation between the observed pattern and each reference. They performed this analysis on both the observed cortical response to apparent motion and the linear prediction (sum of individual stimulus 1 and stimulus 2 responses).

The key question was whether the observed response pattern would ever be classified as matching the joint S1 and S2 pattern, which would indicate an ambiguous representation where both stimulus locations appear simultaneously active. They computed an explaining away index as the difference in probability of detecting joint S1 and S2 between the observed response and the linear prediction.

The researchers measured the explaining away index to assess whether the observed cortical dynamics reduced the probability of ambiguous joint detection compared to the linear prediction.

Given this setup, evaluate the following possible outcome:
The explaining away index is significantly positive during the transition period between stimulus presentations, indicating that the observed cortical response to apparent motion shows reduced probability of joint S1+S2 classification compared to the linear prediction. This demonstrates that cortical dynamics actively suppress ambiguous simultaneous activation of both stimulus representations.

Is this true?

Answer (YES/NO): NO